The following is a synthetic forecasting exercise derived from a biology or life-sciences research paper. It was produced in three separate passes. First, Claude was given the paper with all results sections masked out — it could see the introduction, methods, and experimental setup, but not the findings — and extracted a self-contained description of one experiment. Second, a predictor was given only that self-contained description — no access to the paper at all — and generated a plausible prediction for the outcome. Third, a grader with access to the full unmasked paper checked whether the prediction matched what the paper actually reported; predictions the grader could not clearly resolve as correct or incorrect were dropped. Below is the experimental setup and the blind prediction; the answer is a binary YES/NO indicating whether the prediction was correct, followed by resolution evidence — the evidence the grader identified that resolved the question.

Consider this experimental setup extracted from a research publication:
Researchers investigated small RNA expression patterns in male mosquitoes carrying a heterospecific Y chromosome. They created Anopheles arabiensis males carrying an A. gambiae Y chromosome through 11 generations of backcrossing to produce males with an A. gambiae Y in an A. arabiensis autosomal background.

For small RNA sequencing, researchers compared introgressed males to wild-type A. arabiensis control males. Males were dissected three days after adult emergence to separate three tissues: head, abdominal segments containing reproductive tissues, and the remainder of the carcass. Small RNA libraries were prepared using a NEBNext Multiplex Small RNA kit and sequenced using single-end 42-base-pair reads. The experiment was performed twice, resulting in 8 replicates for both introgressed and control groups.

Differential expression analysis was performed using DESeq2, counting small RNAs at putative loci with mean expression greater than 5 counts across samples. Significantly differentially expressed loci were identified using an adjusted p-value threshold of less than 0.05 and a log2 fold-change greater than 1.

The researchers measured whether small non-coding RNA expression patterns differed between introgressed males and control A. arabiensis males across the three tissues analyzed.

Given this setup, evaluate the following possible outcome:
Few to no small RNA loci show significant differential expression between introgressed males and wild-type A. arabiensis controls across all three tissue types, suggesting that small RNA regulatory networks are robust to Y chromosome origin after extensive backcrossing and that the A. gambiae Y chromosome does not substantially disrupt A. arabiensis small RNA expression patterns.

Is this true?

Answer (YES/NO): YES